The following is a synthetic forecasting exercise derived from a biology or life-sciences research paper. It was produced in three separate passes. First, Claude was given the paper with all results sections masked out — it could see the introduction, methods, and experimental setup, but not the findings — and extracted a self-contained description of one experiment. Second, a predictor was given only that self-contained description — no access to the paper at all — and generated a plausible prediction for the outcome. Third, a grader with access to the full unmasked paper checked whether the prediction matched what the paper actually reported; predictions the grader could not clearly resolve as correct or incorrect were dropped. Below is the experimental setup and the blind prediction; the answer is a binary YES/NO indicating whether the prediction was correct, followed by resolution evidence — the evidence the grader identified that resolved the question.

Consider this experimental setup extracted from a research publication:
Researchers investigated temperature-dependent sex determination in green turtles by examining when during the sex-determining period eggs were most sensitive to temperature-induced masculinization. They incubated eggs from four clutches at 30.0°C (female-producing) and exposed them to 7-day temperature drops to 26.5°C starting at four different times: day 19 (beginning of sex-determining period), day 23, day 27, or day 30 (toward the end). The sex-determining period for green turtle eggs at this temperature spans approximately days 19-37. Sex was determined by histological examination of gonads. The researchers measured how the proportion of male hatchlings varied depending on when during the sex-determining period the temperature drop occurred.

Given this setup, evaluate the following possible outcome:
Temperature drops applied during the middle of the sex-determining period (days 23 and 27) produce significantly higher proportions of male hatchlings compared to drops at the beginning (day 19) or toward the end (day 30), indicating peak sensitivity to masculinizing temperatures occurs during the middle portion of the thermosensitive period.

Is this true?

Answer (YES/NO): NO